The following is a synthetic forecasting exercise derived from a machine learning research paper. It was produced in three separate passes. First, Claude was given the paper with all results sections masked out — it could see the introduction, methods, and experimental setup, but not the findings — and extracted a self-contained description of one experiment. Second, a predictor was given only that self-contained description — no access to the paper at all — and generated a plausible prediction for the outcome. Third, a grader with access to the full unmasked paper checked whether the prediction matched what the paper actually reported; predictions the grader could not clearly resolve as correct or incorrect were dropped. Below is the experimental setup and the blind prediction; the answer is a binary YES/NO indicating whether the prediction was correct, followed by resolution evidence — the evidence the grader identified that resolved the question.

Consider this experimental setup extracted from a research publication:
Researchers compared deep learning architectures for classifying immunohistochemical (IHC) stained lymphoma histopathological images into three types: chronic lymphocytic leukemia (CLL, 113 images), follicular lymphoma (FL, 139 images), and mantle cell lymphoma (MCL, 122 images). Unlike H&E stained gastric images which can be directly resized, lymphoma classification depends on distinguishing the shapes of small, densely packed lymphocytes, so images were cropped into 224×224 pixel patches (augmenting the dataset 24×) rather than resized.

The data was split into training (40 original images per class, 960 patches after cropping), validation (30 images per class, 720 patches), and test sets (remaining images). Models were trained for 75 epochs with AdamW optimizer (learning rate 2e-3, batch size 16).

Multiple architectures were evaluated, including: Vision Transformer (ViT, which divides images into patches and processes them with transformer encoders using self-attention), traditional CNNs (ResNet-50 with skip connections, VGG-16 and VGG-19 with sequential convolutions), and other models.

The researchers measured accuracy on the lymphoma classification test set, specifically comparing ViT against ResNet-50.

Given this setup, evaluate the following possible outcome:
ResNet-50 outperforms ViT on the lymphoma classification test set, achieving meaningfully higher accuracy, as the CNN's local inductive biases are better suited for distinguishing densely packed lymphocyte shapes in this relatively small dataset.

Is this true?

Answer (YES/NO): YES